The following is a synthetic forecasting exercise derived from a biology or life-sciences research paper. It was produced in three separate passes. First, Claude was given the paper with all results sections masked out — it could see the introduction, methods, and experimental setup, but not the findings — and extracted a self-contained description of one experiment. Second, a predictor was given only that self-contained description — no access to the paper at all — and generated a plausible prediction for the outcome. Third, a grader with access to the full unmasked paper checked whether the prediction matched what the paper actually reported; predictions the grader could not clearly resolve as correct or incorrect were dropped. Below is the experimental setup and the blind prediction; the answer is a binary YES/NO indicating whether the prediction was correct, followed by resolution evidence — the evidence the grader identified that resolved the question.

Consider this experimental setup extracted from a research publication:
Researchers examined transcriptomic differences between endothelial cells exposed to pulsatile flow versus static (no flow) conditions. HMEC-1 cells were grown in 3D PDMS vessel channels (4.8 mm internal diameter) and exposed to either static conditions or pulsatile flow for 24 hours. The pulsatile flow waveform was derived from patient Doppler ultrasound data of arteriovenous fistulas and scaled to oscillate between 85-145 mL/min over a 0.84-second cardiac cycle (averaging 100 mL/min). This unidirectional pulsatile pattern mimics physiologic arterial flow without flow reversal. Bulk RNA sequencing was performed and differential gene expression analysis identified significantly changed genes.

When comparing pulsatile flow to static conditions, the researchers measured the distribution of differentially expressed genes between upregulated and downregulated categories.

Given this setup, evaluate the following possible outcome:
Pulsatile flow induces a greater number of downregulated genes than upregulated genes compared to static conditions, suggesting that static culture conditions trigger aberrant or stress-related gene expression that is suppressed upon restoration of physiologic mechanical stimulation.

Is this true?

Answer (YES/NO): YES